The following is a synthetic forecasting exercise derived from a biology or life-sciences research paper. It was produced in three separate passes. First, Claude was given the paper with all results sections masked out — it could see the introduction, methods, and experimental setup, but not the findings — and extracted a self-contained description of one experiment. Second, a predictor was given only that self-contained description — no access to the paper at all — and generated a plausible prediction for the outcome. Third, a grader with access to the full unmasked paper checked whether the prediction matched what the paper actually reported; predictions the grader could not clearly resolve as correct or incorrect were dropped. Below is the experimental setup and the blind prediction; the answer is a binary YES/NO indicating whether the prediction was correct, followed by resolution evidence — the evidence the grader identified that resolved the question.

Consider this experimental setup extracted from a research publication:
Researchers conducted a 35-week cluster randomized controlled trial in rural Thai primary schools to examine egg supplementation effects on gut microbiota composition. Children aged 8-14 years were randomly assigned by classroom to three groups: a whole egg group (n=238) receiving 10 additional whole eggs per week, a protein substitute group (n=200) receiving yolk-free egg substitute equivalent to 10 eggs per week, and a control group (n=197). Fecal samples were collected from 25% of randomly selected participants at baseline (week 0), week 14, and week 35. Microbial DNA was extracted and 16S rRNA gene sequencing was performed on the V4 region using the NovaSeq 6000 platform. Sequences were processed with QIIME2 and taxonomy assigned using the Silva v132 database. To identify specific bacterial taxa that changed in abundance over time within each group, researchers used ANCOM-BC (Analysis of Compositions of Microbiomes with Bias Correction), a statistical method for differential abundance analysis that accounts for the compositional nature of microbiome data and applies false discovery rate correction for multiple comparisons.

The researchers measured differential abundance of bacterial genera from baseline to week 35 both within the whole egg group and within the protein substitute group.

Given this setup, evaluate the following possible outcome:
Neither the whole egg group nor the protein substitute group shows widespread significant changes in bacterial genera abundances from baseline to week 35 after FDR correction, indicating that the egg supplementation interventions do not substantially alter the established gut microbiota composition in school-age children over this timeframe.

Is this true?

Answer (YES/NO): YES